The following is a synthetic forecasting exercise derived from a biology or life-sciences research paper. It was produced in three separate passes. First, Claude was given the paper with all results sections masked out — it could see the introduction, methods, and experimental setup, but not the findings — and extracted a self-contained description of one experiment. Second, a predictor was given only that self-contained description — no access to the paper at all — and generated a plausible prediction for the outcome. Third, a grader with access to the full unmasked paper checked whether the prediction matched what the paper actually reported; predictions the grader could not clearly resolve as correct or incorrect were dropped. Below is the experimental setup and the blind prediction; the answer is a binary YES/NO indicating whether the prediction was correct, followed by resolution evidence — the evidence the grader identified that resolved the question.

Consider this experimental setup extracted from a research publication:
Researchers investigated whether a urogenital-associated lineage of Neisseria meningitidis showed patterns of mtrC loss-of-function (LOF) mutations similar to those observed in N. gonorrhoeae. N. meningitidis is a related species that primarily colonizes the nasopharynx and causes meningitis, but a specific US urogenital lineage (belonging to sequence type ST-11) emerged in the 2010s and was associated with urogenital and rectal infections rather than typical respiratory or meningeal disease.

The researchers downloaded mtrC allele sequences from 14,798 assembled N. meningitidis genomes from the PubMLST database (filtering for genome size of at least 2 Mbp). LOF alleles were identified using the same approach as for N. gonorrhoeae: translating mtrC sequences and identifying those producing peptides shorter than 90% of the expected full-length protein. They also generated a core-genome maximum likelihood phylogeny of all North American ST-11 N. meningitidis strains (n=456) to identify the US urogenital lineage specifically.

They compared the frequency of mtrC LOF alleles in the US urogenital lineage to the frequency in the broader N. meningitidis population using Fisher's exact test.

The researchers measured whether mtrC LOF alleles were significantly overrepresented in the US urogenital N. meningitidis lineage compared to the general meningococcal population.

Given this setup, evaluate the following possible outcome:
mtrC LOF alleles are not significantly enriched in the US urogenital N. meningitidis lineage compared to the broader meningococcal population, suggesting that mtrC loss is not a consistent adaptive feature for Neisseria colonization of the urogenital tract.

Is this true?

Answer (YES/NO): NO